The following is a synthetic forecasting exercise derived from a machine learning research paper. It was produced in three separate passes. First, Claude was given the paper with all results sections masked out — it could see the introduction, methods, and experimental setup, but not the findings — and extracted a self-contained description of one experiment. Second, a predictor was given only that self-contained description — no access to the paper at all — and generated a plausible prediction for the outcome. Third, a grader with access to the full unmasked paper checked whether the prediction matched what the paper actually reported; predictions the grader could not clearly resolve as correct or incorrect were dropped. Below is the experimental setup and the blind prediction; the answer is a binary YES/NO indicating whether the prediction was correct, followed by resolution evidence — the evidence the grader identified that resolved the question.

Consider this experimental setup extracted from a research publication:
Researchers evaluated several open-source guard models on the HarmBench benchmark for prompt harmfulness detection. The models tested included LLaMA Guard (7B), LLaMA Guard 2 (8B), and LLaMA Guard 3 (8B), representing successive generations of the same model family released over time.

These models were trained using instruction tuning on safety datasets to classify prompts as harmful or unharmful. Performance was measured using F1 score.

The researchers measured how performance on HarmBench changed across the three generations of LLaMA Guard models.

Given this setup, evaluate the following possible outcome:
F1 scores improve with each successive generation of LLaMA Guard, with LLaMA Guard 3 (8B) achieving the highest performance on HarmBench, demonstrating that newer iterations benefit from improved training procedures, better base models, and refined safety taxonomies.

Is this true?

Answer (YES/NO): YES